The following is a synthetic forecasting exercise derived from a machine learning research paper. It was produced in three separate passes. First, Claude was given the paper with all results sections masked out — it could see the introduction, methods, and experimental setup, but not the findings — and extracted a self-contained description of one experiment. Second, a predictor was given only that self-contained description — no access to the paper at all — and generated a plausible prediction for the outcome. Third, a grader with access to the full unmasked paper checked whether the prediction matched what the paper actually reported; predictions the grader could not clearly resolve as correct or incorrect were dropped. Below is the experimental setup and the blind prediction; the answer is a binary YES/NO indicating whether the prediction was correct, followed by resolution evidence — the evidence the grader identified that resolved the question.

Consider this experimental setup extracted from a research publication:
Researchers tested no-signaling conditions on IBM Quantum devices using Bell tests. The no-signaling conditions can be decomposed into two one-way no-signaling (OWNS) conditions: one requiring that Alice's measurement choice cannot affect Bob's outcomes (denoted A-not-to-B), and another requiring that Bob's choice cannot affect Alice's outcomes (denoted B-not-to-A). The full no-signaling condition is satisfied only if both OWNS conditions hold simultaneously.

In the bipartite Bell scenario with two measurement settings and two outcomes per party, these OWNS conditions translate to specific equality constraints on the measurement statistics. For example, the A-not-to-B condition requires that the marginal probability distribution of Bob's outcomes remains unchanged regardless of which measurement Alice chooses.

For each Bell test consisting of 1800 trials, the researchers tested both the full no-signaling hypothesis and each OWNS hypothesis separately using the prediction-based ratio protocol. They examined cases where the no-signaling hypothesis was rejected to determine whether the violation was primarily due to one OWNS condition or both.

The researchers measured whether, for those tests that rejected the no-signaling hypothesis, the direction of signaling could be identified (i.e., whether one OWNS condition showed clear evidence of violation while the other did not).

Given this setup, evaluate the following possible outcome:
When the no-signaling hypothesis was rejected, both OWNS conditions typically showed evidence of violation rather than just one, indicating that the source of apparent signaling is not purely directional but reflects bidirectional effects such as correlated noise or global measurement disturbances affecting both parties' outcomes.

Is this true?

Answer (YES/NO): NO